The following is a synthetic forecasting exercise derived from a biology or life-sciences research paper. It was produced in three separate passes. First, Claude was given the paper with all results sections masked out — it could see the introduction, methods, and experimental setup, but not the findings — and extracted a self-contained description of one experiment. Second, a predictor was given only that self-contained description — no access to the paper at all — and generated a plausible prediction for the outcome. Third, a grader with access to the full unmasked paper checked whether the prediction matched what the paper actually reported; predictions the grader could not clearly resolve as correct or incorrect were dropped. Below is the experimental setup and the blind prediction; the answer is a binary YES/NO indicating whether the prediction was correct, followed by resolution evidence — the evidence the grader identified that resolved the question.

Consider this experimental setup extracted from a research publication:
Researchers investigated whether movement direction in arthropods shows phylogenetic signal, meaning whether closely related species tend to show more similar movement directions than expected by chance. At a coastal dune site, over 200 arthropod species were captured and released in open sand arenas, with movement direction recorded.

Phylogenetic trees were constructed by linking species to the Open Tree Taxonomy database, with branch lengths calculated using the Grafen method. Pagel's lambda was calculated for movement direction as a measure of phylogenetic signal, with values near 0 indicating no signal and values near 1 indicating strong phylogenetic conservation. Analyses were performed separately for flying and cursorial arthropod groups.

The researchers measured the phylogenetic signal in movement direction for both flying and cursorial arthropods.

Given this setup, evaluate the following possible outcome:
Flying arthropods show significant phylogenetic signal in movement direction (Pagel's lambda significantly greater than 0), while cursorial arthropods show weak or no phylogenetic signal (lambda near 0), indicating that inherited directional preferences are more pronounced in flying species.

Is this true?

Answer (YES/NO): NO